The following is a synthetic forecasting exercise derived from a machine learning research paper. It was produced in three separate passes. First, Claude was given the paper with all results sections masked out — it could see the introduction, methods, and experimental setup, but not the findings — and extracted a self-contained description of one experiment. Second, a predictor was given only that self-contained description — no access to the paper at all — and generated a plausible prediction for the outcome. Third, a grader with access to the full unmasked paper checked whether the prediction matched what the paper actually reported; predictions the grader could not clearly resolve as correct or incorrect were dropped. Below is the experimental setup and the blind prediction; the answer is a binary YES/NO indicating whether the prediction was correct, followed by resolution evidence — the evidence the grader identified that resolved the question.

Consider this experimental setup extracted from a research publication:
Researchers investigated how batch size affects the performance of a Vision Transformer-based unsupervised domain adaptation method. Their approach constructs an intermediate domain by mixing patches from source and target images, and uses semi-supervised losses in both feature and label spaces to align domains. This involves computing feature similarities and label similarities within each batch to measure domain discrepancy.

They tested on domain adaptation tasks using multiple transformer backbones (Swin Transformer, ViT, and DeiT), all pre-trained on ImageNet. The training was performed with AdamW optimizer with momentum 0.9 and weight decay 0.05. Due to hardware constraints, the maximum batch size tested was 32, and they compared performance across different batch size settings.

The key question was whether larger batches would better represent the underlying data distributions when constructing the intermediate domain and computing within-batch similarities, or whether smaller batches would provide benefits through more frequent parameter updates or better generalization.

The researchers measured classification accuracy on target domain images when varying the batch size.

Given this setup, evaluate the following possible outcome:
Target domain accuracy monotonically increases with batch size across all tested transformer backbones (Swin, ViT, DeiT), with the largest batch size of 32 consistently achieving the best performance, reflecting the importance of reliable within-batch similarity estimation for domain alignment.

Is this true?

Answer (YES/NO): YES